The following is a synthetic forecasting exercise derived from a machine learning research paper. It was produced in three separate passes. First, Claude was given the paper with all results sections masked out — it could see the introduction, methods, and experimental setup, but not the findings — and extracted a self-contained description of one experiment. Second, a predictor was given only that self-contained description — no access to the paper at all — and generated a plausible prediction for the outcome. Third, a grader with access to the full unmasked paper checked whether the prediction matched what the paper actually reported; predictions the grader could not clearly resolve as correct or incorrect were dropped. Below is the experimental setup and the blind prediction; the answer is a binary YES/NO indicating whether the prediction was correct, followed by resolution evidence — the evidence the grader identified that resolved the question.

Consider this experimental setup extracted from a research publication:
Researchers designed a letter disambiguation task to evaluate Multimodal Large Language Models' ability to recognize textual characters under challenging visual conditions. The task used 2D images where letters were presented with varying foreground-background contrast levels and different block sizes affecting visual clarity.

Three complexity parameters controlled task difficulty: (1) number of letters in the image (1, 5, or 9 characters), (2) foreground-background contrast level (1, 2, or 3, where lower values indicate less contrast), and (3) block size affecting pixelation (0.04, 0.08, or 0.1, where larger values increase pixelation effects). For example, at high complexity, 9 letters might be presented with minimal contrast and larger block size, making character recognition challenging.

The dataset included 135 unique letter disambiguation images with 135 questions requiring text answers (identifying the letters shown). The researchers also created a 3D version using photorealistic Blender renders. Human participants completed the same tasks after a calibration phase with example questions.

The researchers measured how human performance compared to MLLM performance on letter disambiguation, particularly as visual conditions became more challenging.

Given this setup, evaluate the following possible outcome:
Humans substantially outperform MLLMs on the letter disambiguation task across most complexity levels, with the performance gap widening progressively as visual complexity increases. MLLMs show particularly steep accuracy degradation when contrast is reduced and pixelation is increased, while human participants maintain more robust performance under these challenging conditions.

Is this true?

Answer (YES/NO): YES